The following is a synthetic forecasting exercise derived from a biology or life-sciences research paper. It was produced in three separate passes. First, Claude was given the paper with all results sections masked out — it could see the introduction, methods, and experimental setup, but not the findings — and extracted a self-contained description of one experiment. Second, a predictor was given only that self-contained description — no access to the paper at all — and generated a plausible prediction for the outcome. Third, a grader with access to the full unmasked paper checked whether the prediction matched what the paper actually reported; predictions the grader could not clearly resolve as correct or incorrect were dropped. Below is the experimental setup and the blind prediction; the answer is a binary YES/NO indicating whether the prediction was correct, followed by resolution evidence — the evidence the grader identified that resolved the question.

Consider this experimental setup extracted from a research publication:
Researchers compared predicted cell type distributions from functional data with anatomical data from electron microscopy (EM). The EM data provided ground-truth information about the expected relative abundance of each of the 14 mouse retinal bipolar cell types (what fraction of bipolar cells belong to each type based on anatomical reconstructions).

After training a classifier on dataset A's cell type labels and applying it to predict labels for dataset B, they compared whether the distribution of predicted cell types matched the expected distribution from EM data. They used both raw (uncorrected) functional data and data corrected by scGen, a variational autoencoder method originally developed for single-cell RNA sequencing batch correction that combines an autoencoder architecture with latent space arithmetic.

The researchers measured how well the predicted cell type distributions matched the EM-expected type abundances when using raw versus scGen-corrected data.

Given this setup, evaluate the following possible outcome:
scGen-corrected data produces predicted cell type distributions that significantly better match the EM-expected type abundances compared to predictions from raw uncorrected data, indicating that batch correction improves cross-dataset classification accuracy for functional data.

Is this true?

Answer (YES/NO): NO